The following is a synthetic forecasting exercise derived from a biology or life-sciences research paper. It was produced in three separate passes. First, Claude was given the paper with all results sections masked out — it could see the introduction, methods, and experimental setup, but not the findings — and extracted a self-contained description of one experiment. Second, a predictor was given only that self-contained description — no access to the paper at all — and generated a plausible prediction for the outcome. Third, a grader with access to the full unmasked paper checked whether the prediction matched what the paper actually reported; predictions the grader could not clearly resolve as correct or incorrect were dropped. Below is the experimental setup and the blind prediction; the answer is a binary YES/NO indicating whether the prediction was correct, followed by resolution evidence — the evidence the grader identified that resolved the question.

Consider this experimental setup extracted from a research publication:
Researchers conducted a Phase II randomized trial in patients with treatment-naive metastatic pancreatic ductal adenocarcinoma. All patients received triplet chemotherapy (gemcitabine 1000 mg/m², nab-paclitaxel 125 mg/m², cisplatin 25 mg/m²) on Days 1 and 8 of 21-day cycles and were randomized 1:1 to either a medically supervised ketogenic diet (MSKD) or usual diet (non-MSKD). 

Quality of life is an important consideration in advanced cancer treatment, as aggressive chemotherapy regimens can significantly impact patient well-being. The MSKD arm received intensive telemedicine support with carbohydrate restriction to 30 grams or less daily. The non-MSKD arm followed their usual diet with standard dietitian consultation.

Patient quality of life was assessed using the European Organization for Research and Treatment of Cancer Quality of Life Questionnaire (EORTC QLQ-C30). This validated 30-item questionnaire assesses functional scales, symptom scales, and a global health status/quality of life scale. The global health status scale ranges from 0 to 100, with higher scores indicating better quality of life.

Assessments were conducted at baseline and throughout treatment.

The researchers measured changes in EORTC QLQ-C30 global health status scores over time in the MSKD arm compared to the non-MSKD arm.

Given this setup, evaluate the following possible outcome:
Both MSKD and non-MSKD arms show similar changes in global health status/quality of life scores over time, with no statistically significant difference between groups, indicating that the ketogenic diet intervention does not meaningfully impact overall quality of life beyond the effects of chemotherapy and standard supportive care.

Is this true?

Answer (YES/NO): NO